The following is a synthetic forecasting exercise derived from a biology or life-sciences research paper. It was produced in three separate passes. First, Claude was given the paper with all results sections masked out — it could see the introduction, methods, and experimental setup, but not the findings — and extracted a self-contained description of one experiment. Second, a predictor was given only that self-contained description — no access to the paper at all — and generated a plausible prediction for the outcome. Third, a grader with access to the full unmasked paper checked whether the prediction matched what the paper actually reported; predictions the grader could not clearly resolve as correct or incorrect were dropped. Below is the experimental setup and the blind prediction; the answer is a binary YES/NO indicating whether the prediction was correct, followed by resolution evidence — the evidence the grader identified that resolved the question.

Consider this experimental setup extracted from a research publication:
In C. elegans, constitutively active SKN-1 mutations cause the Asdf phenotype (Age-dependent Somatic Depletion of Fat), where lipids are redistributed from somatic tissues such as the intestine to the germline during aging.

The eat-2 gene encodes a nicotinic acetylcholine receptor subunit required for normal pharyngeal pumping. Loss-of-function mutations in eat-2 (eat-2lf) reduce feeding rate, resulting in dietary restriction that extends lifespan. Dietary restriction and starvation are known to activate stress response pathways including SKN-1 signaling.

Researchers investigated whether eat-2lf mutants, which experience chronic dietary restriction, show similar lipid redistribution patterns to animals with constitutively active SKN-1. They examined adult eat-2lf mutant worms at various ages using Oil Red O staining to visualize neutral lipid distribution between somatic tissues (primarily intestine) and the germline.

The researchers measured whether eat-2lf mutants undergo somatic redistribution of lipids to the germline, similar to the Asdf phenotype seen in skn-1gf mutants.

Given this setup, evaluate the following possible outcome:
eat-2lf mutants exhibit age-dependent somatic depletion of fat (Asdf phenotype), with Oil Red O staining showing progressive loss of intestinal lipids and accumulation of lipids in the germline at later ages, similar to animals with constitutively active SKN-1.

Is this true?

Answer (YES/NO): YES